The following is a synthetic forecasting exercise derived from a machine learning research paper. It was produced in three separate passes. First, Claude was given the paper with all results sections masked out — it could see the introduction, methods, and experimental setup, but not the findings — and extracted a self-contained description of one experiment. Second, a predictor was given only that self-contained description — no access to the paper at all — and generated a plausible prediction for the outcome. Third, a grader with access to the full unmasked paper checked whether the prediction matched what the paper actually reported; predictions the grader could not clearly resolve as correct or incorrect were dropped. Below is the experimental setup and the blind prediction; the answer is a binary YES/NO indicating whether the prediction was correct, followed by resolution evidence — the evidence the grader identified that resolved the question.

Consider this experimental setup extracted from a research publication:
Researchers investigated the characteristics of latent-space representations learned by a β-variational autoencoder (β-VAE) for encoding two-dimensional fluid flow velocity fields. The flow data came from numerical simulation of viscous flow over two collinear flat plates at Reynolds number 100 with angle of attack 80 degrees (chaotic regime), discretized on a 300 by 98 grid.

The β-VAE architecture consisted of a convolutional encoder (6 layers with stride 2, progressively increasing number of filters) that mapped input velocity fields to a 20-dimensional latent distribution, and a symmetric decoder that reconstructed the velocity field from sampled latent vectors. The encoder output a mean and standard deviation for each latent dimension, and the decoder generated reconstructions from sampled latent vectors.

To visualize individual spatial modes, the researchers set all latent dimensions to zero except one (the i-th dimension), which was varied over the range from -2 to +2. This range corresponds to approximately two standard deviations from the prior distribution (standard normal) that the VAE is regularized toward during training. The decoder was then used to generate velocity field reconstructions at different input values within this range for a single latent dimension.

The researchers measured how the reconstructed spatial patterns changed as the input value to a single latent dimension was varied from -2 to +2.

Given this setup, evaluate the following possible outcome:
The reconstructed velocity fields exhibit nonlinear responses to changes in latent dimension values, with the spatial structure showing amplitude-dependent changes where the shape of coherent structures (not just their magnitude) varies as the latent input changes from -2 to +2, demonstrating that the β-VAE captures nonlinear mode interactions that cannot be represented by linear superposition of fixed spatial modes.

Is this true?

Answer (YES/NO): YES